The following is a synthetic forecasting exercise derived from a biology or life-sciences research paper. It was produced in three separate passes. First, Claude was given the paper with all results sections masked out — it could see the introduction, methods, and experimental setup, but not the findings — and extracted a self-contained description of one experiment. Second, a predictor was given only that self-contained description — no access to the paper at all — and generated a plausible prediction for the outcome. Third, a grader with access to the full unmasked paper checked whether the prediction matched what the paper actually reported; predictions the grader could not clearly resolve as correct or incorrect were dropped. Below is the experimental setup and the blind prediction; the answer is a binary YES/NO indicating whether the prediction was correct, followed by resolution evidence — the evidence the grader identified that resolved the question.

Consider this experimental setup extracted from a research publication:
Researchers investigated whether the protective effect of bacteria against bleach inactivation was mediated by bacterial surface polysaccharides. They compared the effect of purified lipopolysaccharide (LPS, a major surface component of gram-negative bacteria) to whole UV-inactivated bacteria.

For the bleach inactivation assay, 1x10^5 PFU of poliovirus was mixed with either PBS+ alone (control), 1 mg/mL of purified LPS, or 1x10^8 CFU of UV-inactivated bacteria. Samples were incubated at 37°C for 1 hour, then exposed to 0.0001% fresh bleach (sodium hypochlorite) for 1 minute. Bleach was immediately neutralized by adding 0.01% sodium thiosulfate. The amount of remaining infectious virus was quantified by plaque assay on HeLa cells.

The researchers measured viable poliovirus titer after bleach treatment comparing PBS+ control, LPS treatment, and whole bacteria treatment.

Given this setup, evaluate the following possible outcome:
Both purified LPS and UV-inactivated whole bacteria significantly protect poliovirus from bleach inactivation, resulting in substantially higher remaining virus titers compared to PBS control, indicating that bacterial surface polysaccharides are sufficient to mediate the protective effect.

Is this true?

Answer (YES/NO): YES